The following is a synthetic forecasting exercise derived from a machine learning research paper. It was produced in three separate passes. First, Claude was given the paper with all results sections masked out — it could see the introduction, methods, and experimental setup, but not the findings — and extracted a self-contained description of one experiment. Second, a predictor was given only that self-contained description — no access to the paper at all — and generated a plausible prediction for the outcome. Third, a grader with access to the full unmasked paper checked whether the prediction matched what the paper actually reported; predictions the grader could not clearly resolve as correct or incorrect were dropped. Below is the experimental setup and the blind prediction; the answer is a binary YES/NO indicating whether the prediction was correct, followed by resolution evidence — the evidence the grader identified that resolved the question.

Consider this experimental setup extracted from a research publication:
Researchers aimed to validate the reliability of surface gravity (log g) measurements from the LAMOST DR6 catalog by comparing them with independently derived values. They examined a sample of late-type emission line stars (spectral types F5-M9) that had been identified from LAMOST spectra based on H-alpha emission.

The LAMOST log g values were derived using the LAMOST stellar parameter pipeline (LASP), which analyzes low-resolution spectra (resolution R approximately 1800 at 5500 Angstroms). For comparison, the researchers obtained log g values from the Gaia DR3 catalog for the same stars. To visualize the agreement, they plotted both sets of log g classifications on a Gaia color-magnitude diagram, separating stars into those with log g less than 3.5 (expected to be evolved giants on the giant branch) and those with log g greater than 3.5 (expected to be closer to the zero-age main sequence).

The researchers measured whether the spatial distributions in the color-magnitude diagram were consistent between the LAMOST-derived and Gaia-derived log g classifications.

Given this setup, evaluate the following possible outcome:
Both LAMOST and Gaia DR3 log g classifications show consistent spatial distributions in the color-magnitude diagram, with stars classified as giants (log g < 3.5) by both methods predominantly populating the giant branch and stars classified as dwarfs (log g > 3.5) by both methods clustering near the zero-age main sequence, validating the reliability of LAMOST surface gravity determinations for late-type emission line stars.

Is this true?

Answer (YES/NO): YES